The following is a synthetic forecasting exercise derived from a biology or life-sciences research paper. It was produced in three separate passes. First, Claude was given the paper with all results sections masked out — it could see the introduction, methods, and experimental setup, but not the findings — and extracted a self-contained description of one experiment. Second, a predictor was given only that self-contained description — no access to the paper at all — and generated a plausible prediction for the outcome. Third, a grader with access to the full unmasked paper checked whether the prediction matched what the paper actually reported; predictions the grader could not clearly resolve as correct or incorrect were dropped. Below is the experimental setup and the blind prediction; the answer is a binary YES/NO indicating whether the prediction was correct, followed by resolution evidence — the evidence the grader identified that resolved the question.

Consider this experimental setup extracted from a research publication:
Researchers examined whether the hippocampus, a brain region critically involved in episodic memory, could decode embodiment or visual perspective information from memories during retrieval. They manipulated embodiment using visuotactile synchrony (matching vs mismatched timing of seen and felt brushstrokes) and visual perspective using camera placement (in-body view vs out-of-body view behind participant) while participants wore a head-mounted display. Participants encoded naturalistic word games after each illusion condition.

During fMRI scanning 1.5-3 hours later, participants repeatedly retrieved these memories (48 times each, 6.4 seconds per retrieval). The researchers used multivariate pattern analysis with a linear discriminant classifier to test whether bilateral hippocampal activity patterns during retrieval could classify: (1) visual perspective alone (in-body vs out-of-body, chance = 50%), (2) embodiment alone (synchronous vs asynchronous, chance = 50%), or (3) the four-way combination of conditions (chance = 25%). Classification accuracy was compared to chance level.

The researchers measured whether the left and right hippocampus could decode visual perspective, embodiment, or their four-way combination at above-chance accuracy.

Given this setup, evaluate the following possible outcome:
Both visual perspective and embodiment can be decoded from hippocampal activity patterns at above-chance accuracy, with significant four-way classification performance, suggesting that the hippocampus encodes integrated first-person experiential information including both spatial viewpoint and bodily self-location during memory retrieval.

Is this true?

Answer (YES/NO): NO